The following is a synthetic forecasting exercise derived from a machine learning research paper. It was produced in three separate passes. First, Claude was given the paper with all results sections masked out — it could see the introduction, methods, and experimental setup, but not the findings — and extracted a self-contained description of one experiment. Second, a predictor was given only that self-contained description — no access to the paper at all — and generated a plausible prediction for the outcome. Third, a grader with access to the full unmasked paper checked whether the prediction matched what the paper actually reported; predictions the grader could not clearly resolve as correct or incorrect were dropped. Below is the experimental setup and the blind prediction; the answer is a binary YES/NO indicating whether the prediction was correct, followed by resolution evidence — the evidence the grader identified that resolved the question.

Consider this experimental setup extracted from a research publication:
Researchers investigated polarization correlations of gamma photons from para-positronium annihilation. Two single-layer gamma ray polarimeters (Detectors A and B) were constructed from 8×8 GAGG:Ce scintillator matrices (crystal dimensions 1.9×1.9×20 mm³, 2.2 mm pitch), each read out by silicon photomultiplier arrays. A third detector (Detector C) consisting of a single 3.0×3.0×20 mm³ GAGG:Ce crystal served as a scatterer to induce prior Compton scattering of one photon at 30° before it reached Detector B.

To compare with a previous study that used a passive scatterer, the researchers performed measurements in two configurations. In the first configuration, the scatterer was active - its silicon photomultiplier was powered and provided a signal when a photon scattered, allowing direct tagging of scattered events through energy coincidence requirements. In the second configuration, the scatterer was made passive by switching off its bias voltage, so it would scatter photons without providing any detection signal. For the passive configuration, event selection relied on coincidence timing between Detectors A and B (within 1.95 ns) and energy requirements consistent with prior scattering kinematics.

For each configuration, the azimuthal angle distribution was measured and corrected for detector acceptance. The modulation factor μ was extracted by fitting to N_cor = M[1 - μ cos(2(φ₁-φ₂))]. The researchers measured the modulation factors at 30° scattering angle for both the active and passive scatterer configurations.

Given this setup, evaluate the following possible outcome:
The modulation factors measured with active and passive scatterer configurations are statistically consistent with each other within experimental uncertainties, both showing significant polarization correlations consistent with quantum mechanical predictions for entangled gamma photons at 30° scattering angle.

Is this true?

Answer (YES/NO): YES